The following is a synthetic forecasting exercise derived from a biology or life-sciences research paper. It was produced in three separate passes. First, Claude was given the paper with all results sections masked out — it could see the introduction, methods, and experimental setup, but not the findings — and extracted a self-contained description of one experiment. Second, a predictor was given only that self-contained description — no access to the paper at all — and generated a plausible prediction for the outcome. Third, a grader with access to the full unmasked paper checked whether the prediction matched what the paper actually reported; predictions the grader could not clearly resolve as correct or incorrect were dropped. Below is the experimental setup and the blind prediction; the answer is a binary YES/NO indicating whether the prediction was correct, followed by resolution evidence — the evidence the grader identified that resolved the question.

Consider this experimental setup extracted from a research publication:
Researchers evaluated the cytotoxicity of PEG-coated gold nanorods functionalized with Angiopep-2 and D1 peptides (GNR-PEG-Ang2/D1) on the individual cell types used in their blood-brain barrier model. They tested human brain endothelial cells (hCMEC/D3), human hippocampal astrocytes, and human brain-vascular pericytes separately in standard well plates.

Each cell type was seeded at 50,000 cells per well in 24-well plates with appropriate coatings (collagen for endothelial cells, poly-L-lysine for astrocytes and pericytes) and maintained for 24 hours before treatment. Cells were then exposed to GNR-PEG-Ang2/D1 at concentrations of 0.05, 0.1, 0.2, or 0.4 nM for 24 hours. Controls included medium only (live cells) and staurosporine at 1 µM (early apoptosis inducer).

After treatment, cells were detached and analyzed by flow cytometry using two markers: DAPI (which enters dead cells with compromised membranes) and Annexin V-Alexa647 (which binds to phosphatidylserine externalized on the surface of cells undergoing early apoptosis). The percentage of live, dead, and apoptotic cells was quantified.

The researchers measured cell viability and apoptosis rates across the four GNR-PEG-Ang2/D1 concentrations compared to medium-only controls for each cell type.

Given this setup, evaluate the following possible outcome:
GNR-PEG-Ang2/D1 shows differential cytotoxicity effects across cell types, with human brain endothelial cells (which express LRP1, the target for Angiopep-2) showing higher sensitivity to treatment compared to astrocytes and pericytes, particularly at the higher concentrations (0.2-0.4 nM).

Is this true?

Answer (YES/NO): NO